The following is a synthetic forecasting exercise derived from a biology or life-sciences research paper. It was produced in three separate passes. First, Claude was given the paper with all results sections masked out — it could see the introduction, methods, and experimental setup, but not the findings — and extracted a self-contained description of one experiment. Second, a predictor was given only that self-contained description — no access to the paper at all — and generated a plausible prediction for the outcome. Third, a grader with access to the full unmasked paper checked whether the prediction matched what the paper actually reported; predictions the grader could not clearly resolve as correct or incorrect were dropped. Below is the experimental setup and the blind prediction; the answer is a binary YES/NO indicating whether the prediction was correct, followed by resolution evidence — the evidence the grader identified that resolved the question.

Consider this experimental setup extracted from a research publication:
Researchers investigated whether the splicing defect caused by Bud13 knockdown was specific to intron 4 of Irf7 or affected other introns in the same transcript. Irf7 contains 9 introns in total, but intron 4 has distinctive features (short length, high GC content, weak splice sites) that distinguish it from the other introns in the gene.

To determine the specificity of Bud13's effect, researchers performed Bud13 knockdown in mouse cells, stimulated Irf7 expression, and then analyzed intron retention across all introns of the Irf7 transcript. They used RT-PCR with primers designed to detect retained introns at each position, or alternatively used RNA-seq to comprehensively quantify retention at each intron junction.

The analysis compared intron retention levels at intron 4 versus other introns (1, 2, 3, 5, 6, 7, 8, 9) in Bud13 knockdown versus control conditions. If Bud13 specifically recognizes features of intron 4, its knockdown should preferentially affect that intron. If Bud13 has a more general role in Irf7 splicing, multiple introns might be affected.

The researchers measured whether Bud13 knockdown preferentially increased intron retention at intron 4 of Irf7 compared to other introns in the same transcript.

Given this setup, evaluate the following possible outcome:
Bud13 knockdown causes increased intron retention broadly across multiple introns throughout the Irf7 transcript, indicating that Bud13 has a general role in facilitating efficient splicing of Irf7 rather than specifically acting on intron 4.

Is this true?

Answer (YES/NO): NO